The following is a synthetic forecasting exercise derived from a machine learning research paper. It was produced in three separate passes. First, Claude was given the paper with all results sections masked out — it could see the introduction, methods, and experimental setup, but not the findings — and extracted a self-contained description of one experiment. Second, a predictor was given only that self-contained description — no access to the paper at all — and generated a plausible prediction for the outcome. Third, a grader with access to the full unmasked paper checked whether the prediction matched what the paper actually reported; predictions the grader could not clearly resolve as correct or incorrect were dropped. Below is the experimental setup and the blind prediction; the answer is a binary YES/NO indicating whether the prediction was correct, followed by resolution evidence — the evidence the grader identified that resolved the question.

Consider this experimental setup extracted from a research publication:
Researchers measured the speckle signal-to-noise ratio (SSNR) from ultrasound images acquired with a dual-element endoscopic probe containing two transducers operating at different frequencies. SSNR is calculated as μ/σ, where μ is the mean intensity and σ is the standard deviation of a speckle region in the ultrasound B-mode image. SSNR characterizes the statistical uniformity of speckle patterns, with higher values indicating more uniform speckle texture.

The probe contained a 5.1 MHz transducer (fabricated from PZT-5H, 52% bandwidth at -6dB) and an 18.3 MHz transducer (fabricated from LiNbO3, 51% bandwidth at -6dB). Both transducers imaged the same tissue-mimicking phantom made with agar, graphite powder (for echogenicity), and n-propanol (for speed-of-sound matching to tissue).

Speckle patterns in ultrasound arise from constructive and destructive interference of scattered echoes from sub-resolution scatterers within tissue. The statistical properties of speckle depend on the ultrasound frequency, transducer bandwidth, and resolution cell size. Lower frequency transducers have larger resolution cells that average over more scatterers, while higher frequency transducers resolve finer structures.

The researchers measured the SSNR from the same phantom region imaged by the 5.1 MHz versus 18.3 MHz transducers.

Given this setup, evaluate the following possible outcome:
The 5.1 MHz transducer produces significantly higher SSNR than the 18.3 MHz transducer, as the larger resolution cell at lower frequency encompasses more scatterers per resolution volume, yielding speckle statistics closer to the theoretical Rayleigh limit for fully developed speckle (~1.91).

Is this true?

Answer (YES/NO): NO